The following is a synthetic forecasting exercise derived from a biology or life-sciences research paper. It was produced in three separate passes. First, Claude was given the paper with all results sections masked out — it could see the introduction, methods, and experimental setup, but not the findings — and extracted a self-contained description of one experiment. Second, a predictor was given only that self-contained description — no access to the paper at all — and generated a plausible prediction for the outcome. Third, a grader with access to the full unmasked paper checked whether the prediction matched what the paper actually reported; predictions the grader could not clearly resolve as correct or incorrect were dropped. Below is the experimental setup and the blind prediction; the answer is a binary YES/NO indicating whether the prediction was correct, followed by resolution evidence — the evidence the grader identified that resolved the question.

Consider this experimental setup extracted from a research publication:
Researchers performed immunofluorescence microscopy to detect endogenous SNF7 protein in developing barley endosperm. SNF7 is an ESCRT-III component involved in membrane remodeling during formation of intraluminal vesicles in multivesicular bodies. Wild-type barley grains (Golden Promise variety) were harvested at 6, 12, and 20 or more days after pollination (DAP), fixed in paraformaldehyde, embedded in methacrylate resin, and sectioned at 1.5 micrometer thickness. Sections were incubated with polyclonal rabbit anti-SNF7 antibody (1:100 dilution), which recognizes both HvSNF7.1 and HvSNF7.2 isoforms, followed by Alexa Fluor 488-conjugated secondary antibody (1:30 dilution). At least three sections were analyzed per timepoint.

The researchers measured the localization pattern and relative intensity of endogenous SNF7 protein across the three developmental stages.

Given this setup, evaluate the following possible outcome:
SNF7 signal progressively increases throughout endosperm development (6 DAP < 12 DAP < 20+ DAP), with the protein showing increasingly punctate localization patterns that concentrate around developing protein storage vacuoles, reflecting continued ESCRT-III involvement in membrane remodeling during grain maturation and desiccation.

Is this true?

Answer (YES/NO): NO